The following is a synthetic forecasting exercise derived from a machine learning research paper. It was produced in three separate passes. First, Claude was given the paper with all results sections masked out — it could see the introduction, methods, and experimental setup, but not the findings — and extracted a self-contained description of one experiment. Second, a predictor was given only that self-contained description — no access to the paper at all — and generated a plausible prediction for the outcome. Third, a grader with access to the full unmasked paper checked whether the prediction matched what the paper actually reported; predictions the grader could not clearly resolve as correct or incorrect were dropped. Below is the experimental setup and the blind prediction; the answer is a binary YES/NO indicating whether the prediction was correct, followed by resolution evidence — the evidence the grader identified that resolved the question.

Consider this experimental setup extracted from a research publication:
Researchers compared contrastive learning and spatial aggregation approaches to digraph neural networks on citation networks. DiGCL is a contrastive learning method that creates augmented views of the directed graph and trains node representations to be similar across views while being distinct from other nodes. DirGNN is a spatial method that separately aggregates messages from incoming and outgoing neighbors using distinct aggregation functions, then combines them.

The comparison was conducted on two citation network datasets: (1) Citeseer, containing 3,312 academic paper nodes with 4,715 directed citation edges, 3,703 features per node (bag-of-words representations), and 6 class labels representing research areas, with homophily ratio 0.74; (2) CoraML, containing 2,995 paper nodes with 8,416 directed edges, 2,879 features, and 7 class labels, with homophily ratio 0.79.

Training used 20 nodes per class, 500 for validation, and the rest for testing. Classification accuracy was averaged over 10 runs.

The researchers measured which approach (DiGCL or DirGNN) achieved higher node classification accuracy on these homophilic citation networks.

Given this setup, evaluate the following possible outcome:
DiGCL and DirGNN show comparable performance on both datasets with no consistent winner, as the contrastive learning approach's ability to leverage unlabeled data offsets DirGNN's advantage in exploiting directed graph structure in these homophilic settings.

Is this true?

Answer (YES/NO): NO